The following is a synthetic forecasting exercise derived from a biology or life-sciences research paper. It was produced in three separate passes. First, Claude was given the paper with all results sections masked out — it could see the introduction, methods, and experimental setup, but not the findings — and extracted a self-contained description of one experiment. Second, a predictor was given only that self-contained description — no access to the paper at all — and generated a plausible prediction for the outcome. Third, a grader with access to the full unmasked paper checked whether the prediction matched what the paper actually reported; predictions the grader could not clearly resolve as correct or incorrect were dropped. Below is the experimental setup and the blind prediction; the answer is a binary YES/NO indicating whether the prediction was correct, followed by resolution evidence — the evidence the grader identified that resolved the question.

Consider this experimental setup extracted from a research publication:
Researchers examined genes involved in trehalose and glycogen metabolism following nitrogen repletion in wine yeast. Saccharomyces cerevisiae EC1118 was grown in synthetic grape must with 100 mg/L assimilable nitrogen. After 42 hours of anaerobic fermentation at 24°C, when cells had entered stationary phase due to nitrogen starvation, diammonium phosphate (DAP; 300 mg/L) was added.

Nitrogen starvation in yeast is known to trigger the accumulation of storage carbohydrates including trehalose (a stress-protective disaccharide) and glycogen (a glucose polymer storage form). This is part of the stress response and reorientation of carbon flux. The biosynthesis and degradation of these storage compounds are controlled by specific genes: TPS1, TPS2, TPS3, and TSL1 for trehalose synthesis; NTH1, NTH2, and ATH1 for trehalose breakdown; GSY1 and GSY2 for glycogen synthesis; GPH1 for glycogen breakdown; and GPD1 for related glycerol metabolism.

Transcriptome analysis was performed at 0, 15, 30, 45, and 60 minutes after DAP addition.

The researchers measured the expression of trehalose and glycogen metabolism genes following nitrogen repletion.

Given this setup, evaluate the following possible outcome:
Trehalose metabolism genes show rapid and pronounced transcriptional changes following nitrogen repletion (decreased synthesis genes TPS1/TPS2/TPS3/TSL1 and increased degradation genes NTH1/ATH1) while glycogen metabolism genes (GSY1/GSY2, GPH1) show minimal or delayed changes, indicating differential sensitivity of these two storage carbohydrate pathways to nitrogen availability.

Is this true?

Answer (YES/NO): NO